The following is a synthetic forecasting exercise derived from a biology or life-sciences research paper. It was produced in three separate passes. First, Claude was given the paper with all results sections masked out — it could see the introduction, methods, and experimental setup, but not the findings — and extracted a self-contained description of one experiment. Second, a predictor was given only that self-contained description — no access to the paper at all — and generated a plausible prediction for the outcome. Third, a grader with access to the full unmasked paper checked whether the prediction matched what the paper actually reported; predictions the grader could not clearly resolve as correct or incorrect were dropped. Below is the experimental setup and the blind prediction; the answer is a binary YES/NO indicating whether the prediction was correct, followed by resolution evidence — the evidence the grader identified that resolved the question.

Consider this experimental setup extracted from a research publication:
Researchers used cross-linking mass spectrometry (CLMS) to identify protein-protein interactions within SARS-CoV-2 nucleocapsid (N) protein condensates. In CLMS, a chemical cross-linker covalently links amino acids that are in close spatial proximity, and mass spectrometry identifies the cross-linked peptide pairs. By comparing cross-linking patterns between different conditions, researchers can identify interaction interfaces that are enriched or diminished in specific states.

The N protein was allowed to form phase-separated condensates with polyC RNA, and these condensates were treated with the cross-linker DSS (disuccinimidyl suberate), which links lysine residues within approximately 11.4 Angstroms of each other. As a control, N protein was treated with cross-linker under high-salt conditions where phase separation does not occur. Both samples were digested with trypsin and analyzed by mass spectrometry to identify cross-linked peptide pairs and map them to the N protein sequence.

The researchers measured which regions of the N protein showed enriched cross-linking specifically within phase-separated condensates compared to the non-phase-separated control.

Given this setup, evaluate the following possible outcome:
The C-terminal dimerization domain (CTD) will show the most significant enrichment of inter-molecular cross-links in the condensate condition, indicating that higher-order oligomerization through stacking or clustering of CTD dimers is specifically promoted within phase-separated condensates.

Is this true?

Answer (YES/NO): NO